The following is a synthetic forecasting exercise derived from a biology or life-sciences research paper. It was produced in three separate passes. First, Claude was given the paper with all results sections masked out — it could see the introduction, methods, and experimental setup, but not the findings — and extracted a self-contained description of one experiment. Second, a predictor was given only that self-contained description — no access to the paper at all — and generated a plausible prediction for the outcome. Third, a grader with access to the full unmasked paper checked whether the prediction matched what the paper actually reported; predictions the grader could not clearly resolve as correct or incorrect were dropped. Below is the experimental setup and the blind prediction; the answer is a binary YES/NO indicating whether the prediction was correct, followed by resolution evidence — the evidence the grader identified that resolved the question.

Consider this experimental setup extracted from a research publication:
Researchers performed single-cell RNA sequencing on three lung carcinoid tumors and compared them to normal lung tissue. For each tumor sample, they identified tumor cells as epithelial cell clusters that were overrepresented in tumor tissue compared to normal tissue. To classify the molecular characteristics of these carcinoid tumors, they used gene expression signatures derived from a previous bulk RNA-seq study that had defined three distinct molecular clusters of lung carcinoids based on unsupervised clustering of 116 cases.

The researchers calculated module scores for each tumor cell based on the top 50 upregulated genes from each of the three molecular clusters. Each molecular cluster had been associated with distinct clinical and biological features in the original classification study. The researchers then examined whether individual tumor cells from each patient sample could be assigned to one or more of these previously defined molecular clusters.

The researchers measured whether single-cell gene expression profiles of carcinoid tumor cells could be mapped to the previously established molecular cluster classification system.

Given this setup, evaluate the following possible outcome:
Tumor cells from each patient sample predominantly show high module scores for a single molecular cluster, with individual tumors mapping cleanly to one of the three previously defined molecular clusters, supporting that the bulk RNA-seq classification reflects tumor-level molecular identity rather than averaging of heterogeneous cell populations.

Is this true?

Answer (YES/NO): NO